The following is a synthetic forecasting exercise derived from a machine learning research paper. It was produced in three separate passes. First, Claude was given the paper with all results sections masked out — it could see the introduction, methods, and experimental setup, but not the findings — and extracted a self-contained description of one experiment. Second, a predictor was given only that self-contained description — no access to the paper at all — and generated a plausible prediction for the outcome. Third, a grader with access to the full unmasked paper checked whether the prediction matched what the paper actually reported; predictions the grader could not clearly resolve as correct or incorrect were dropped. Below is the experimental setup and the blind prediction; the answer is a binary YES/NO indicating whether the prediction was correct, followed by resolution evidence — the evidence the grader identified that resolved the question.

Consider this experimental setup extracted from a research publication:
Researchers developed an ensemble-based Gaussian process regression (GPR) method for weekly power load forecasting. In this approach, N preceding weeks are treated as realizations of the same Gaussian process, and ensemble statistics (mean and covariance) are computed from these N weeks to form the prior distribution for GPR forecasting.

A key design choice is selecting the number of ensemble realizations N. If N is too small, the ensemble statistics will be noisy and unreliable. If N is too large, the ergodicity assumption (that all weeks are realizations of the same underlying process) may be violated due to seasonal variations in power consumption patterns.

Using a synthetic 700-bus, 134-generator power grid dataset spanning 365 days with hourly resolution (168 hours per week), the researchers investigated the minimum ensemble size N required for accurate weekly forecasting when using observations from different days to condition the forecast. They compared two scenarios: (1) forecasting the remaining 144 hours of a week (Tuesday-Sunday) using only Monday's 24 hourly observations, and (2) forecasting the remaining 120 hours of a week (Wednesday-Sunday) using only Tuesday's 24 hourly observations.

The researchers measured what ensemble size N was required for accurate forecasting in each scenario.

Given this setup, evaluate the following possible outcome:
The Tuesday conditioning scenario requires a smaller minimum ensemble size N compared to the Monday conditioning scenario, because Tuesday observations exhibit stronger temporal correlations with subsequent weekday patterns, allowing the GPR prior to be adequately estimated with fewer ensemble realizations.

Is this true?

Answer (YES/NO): YES